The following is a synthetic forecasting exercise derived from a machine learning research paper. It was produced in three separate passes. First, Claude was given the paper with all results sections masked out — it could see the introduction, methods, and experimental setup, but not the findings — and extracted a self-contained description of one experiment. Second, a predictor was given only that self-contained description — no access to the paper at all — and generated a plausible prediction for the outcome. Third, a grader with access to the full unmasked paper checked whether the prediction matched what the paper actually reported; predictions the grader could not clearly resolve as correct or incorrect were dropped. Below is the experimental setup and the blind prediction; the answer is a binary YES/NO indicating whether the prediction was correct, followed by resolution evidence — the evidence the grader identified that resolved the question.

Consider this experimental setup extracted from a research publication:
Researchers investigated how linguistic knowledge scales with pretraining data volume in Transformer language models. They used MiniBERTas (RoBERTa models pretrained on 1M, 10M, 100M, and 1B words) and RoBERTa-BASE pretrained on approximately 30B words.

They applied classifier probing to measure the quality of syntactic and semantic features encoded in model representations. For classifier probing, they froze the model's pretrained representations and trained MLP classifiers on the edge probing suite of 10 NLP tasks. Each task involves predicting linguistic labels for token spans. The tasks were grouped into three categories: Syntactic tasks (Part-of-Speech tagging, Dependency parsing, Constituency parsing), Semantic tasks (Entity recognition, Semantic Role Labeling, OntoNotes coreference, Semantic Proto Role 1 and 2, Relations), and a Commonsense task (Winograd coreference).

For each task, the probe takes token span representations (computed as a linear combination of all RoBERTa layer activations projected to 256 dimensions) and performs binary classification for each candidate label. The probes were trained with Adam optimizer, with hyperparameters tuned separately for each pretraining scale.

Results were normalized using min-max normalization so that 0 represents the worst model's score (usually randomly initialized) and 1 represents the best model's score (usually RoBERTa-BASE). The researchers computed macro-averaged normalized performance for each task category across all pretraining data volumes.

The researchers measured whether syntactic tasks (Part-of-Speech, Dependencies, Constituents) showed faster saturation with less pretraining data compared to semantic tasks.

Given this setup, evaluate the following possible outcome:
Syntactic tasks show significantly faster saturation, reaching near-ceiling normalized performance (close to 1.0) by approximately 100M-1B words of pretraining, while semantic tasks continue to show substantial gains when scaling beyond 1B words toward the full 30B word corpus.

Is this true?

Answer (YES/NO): NO